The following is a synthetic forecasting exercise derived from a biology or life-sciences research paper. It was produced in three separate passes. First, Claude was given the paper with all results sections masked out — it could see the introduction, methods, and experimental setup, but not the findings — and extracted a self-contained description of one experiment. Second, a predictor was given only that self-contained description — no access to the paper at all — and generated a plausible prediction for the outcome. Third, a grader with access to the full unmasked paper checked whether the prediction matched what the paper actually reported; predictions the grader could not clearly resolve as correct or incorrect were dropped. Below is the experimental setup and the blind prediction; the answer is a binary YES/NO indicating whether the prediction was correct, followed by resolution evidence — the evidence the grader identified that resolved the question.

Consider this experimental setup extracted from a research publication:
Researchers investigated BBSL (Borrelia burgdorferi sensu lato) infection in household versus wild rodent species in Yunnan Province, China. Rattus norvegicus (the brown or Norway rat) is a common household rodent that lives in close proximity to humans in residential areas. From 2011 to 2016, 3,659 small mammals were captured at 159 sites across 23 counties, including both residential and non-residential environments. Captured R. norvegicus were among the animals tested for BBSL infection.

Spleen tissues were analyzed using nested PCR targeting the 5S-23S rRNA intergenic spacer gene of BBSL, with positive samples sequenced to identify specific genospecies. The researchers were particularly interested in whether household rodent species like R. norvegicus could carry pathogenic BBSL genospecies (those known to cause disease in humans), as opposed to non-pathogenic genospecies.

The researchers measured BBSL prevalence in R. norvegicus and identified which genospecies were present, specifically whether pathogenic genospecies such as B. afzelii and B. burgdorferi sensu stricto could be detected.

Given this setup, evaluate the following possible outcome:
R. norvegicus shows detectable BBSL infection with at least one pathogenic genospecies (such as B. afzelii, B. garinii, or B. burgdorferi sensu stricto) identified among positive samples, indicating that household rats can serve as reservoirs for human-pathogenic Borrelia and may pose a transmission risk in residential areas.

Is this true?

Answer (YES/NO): YES